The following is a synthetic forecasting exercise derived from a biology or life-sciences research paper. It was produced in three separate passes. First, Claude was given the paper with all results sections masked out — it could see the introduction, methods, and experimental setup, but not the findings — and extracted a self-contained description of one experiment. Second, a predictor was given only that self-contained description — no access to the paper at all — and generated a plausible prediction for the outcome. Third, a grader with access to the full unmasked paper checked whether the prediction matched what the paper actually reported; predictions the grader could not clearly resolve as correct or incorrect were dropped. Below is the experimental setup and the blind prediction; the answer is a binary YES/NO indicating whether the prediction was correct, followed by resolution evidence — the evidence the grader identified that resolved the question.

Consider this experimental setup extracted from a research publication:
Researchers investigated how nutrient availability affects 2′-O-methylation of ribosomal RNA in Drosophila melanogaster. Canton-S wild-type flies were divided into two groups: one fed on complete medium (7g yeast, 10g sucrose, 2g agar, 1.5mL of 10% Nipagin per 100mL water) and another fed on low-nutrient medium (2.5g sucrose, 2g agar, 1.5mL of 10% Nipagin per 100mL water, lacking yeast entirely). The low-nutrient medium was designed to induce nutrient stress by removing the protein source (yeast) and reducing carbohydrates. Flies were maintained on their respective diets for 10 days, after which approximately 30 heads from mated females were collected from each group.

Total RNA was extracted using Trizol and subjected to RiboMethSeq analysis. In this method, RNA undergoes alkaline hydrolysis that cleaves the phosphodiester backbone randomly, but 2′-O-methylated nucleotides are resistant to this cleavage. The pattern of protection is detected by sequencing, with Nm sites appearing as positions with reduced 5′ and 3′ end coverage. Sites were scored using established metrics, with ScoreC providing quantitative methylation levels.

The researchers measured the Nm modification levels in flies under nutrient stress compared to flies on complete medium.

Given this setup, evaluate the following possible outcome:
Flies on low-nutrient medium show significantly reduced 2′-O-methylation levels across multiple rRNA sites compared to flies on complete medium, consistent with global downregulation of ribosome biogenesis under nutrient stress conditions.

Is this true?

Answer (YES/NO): NO